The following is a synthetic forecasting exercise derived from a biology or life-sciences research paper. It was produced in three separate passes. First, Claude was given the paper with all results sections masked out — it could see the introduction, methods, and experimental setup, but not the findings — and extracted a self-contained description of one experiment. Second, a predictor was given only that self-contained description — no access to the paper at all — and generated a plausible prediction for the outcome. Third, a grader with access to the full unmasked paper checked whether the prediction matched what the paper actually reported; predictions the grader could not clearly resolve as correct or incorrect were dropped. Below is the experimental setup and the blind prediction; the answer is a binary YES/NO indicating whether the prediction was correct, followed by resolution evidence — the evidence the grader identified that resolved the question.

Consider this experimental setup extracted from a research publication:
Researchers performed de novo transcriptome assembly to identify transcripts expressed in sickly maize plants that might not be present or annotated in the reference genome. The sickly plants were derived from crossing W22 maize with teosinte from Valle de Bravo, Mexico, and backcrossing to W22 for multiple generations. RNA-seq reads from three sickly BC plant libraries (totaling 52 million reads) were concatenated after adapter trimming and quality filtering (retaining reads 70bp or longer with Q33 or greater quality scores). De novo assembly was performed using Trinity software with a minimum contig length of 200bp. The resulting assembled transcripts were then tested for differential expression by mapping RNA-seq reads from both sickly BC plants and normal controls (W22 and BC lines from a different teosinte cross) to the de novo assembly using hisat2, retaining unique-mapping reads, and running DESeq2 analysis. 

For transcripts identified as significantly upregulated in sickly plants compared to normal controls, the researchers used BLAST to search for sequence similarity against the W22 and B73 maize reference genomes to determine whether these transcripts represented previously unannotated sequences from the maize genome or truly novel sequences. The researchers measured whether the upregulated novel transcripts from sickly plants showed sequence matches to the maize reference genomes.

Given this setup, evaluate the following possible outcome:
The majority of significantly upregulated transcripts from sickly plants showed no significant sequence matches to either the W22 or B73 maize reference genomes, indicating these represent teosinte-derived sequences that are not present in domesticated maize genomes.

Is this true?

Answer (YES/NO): NO